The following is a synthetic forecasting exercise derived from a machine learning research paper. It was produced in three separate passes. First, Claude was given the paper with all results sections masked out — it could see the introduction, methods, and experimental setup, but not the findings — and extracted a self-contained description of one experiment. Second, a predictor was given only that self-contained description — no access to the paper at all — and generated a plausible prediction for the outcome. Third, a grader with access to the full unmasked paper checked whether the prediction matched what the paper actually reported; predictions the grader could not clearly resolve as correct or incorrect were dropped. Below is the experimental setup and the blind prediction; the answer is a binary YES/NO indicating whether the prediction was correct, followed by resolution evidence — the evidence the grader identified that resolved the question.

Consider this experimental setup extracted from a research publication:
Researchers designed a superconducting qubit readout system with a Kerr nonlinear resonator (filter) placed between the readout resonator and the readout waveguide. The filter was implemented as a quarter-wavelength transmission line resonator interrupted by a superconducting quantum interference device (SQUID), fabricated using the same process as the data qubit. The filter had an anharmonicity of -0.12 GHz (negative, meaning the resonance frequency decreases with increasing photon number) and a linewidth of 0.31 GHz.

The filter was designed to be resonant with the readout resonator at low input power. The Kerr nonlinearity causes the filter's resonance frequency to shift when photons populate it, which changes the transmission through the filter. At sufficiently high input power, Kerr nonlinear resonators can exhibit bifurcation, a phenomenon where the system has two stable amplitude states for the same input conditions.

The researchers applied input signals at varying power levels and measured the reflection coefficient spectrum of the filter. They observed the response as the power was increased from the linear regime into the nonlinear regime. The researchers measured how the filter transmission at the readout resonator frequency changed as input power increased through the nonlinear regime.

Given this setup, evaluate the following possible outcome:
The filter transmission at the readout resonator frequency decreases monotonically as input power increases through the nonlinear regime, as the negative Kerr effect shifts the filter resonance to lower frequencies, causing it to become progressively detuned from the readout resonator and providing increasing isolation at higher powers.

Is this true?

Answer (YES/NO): NO